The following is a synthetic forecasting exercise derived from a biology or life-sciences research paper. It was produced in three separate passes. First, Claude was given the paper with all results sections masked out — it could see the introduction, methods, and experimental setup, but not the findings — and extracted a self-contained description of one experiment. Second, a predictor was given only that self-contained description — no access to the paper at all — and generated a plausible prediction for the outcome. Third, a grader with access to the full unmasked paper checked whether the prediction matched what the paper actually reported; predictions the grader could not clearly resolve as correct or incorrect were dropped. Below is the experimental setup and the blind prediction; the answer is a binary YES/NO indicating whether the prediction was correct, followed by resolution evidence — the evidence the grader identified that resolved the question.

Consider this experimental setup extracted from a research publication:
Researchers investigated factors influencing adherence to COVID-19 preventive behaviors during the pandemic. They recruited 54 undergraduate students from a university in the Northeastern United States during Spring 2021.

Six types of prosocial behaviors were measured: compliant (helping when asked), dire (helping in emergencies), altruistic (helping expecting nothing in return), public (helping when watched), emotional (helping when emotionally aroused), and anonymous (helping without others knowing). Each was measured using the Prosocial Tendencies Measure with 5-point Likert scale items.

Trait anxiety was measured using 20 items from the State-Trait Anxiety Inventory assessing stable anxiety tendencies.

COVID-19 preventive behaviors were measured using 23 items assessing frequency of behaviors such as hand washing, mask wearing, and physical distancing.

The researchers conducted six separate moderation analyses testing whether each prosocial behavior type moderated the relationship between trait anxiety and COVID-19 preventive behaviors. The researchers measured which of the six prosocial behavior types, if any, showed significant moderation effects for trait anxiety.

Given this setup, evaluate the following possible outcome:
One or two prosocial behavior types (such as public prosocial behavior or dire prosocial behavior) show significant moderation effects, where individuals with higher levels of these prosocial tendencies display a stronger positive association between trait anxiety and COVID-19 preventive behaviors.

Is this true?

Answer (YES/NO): NO